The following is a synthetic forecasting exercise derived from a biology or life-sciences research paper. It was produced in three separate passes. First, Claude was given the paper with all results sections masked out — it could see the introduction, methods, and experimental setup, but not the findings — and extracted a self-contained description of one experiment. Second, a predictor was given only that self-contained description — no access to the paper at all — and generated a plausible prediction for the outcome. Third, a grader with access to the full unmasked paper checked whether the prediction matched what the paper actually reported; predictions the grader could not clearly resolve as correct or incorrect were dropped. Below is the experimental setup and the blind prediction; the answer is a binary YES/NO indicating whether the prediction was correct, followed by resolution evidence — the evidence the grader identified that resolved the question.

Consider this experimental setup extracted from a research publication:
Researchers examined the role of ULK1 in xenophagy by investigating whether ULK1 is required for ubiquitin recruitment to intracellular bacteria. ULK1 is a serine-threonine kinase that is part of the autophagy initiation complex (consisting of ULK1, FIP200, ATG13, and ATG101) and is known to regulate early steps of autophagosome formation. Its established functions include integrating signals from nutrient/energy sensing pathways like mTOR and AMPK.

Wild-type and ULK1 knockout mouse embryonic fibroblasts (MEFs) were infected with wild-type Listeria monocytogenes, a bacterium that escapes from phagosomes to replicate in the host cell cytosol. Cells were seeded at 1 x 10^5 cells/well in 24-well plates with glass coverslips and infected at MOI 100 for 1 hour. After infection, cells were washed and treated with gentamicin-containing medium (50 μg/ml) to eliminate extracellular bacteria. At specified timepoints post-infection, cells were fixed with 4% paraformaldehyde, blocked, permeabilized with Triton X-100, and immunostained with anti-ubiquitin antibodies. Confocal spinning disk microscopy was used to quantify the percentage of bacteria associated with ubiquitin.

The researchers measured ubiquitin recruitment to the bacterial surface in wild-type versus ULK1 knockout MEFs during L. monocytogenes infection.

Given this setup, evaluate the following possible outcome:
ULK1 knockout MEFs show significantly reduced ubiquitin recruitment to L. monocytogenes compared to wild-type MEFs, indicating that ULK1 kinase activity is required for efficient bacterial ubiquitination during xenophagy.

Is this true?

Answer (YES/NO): YES